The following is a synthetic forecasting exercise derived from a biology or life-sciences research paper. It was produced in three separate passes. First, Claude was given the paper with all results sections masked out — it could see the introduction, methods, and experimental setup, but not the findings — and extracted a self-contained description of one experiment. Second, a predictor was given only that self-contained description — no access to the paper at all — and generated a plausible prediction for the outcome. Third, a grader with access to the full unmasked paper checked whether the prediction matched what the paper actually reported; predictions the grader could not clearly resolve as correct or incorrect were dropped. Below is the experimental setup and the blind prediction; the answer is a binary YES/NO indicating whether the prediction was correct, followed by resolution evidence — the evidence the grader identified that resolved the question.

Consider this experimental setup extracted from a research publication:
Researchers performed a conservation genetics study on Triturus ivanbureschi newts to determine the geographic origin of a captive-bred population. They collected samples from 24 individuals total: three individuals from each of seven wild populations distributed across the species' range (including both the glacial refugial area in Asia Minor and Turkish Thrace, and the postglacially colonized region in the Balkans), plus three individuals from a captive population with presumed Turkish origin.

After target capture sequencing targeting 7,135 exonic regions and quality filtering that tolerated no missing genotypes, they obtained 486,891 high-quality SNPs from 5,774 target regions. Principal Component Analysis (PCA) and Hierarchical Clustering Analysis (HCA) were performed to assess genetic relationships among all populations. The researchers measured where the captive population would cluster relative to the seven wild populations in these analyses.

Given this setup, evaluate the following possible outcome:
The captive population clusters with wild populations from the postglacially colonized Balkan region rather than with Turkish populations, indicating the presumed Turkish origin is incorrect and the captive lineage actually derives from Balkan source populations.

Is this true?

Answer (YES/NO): NO